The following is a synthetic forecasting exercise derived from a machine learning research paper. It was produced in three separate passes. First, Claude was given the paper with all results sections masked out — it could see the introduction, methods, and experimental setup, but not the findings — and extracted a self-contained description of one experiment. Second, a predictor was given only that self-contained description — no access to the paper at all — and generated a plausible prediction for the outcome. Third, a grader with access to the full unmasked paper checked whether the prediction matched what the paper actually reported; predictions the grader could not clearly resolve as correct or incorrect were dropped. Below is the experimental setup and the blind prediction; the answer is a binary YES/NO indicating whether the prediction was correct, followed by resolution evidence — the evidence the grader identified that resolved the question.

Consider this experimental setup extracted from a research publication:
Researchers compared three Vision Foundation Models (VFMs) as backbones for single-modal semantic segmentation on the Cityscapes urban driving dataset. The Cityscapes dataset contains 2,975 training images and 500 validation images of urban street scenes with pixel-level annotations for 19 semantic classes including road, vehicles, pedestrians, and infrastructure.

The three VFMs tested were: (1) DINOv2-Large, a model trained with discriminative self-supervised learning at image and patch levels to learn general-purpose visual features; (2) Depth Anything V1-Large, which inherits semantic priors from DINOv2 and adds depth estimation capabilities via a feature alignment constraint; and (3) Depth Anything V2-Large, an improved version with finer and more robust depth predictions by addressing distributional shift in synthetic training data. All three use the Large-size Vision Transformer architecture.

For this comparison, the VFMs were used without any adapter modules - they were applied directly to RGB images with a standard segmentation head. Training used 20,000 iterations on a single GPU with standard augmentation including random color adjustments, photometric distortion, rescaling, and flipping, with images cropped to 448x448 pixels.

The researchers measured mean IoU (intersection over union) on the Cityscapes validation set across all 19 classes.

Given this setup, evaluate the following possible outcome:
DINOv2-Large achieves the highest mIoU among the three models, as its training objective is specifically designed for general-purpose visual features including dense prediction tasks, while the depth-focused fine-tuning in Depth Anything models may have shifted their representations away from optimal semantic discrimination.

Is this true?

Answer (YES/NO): NO